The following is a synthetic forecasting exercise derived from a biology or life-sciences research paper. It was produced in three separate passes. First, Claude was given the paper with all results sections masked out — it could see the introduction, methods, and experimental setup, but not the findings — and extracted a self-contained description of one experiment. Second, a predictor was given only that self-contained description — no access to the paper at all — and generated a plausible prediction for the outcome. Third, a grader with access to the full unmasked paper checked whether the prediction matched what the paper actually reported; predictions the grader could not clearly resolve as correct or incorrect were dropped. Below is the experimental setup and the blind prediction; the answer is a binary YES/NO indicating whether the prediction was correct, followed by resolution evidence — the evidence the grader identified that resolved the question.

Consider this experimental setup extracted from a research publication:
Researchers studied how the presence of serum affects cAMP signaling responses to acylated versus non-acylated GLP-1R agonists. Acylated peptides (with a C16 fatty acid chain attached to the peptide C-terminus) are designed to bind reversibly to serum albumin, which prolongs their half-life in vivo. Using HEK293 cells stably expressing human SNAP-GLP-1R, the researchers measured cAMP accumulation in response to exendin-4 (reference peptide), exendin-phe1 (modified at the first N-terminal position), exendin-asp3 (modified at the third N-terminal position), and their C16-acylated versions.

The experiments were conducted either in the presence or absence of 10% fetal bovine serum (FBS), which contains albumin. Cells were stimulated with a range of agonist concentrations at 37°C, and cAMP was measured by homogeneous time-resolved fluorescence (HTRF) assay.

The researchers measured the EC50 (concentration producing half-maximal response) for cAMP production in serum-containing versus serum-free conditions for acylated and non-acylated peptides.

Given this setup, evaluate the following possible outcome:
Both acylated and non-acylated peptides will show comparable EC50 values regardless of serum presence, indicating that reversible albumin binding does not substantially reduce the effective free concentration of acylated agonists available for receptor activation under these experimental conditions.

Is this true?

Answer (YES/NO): NO